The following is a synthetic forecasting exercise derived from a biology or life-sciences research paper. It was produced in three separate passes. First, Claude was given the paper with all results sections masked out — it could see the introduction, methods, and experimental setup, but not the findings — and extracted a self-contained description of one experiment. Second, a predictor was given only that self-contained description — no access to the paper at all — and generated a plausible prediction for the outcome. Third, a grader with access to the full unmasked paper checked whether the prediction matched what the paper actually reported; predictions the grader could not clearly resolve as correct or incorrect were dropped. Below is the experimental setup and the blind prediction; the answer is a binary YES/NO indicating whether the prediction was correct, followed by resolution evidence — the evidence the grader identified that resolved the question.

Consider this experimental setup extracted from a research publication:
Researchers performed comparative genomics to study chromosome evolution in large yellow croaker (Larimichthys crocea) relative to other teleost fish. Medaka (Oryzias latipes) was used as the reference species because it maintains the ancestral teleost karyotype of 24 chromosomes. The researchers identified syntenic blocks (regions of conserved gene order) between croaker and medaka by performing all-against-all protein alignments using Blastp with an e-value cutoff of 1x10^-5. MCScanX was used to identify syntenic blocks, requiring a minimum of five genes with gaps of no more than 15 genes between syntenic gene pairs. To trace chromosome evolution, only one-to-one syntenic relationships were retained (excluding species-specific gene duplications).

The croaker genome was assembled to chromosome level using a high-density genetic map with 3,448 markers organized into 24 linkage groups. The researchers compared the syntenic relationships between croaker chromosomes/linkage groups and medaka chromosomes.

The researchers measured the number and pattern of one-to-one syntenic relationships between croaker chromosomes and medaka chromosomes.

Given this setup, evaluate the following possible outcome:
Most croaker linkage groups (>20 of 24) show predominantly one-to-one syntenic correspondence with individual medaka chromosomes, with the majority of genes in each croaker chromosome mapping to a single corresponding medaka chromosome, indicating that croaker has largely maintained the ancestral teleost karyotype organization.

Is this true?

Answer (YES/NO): YES